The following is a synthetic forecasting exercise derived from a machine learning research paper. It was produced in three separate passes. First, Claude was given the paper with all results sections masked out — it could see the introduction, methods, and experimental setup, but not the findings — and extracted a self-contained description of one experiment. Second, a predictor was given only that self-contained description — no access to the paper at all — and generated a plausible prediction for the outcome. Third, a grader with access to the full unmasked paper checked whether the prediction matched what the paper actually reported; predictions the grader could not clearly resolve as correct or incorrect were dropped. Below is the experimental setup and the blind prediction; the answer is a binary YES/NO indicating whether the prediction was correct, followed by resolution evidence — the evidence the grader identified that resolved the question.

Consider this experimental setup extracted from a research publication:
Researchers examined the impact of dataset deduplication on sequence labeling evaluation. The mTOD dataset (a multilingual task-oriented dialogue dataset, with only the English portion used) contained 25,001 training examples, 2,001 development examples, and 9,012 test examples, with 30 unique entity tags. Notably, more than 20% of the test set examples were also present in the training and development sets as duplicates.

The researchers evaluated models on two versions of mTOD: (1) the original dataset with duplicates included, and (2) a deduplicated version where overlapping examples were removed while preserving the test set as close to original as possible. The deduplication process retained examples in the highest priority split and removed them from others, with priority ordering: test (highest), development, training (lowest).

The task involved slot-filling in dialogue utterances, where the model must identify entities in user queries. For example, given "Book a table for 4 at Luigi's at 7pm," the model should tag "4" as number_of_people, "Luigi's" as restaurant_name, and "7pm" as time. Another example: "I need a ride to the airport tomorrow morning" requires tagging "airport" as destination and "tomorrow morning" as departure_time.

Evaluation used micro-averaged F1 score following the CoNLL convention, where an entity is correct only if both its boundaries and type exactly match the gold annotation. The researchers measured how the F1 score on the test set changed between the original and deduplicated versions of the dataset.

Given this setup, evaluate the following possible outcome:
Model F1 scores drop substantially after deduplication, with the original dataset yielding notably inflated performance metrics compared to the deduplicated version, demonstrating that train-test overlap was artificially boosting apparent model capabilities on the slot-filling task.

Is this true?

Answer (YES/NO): NO